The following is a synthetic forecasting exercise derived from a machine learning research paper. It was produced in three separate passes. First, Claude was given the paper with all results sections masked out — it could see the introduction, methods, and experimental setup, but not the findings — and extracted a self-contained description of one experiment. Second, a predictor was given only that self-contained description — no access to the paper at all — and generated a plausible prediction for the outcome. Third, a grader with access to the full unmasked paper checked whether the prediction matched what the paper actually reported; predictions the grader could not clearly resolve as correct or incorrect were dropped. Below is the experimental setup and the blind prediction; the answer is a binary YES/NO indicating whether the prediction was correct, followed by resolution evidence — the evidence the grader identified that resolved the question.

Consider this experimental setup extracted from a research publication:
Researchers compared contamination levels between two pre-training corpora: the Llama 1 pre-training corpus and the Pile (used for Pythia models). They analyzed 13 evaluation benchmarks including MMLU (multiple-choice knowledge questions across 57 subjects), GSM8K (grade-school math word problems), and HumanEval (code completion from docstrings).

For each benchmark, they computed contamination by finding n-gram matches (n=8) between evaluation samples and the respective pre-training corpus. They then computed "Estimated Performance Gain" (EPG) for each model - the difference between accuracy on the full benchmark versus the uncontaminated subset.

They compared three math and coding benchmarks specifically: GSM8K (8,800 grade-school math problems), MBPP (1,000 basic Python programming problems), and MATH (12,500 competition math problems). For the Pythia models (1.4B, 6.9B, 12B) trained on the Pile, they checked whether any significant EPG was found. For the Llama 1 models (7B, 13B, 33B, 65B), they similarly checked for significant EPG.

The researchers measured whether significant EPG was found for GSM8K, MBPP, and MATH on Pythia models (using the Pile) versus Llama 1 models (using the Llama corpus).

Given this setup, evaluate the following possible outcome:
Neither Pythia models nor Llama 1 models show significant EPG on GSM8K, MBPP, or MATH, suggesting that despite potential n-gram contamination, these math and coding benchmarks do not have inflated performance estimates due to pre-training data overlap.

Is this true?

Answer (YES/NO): NO